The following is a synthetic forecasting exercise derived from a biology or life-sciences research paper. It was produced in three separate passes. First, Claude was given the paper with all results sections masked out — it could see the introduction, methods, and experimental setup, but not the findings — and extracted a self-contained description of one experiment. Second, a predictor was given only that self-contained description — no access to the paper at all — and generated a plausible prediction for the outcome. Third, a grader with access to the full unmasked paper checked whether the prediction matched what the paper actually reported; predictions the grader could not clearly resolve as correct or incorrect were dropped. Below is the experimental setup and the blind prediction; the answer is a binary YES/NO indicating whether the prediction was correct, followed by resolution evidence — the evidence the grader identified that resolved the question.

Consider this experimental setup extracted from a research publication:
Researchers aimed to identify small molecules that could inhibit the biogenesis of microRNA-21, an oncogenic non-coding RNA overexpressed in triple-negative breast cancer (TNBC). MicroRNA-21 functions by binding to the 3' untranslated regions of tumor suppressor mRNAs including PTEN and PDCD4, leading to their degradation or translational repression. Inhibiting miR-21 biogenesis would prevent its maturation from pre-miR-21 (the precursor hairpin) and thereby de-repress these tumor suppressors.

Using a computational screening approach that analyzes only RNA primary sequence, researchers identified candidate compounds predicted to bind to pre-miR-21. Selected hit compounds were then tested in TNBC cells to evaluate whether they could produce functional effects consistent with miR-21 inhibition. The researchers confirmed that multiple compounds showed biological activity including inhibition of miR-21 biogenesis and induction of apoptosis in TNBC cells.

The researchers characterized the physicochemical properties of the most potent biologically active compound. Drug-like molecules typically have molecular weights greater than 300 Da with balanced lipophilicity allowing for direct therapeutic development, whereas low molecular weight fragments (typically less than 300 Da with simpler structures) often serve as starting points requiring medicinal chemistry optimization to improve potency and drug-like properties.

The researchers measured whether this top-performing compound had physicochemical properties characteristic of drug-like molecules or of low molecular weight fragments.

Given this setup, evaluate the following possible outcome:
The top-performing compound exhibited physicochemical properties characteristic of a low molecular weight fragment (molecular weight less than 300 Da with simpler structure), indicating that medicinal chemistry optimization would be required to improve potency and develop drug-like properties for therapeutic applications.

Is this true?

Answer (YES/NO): YES